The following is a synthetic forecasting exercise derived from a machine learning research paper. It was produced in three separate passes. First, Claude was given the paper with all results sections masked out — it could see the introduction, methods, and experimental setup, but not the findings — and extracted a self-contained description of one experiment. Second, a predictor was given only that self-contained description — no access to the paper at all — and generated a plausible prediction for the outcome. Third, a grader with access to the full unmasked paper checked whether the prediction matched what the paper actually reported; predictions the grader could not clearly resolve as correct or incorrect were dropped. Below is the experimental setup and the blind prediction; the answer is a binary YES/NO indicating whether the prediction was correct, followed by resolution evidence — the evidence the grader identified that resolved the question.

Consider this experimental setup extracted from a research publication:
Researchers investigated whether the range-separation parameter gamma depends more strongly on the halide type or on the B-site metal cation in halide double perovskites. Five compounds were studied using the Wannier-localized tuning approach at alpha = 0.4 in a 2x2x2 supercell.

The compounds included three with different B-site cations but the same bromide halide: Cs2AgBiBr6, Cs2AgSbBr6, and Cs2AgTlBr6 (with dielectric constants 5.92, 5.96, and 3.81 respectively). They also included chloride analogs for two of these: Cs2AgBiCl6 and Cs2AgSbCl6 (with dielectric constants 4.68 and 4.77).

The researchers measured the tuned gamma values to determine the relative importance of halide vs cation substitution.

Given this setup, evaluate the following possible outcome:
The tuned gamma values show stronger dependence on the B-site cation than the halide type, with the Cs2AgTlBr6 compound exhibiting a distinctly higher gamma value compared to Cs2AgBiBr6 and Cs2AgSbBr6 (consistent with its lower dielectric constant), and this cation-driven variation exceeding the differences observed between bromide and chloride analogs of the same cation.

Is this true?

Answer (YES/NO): YES